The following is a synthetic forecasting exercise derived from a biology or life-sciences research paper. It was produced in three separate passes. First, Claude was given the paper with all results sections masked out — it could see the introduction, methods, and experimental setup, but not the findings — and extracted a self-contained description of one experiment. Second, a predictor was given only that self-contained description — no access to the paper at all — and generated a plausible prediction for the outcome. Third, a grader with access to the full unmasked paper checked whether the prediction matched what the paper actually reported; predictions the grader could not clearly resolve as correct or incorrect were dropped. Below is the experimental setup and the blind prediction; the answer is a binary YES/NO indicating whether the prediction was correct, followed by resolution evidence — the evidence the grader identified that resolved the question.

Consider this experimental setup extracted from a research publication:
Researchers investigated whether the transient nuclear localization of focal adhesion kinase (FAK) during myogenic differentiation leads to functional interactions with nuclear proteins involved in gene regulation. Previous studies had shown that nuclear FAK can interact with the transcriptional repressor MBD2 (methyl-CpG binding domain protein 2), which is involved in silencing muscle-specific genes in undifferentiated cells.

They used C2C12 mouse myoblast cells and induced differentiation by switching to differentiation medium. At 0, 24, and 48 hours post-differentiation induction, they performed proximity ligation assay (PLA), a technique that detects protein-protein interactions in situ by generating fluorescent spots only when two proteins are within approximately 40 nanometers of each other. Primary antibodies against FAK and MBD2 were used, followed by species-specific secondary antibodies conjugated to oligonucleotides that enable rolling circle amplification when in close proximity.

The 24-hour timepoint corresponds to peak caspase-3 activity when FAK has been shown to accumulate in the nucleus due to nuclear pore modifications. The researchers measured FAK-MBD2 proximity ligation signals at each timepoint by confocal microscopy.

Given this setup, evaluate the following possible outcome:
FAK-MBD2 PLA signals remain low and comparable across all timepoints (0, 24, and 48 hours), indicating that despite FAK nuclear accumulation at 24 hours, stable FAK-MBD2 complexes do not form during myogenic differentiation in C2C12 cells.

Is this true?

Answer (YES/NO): NO